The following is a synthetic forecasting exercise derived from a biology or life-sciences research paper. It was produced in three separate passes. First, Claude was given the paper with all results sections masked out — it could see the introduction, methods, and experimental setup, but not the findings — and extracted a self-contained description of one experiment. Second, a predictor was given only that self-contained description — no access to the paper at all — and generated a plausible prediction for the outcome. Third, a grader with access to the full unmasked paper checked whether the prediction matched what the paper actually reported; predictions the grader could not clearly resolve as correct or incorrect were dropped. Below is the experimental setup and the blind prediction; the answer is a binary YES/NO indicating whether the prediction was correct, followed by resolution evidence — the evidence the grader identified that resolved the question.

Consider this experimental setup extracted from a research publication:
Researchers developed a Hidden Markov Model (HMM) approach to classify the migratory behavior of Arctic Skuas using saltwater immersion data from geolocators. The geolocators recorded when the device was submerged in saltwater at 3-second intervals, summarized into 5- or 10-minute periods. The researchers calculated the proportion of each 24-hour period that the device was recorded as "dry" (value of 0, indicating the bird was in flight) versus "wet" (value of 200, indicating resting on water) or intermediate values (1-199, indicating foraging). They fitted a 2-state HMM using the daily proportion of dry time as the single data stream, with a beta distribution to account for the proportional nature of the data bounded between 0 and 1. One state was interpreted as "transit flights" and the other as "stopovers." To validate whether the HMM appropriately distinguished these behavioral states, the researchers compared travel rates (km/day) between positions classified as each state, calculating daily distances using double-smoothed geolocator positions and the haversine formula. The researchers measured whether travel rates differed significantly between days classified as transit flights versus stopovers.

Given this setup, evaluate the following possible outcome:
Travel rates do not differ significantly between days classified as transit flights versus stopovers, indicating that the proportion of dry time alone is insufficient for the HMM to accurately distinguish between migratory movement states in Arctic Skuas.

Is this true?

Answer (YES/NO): NO